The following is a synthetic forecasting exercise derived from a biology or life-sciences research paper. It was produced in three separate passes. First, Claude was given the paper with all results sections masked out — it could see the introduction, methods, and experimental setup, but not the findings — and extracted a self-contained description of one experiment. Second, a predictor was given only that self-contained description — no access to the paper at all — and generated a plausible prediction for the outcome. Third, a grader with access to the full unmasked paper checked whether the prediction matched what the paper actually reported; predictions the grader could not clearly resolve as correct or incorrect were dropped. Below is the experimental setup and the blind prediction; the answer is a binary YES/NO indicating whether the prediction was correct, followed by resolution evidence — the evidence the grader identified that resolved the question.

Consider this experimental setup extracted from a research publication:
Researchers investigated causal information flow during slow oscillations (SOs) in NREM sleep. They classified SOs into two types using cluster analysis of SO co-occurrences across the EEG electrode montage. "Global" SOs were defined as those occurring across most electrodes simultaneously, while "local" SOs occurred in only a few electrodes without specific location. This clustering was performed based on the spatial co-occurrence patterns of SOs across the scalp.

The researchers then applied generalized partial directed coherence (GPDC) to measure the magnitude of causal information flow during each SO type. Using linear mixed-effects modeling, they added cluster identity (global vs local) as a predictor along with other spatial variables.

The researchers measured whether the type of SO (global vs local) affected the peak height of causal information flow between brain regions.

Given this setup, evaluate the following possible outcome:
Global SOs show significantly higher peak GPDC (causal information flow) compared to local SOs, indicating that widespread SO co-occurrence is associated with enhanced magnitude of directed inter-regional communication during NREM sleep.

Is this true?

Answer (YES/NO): YES